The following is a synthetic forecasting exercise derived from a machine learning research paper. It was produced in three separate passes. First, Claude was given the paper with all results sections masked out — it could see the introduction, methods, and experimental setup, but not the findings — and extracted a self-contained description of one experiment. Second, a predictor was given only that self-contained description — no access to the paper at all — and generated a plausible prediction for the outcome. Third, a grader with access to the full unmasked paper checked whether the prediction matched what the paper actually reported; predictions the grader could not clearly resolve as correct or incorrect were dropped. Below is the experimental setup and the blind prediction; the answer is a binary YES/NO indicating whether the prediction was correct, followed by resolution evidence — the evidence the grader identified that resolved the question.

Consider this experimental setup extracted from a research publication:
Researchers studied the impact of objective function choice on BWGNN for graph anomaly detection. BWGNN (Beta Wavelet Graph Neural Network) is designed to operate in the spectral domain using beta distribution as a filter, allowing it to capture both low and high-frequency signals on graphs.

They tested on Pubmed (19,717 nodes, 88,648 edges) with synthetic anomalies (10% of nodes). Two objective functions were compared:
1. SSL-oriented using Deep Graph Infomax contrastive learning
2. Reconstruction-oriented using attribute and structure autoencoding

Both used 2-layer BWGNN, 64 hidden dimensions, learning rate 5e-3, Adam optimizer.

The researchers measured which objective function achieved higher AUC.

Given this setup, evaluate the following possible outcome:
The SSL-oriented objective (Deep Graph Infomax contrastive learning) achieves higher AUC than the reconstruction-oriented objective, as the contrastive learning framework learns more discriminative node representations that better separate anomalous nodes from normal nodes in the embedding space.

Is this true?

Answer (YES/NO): YES